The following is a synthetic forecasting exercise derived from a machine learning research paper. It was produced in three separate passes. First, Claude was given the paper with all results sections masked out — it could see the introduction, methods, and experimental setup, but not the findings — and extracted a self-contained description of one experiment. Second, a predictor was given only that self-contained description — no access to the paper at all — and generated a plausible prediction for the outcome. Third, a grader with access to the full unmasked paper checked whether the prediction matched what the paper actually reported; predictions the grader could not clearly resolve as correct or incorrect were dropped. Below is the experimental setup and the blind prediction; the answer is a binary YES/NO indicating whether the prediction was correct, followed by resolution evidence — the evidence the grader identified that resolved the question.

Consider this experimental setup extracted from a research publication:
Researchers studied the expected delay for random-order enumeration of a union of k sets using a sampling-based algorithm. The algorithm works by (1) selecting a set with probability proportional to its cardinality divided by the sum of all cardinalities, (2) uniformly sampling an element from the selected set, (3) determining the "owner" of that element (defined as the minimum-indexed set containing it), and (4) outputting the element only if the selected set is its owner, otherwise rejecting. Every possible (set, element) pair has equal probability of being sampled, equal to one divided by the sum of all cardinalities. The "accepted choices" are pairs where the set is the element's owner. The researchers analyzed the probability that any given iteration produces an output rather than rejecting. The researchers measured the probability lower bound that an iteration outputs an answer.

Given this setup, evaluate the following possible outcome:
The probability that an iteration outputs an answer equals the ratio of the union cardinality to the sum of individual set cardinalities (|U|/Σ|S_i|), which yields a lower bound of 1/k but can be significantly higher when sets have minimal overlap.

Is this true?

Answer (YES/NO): NO